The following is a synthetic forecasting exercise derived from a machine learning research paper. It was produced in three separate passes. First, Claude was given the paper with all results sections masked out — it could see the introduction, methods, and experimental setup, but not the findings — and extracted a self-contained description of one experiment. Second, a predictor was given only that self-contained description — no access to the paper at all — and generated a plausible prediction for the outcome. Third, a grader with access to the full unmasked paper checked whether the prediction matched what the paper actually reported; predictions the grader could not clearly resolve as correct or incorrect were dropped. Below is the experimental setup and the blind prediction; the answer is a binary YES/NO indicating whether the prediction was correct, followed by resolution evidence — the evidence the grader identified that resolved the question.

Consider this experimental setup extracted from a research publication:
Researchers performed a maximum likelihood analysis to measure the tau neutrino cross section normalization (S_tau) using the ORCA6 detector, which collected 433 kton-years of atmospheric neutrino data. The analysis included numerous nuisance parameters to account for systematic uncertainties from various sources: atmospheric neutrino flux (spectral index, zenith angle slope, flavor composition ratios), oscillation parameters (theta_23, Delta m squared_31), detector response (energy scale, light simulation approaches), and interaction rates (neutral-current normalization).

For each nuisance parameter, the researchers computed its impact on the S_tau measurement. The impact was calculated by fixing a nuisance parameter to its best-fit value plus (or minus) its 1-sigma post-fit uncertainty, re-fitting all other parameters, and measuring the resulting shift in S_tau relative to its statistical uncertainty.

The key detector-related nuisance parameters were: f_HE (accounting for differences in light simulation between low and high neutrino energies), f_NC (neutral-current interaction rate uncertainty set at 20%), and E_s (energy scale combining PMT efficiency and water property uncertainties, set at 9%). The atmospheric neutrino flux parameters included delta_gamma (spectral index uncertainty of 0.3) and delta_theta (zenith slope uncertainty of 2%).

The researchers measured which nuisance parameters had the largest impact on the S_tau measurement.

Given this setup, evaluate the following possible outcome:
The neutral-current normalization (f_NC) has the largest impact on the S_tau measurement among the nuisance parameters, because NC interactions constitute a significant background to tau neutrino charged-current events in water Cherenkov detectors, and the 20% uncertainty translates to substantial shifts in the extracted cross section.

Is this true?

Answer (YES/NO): NO